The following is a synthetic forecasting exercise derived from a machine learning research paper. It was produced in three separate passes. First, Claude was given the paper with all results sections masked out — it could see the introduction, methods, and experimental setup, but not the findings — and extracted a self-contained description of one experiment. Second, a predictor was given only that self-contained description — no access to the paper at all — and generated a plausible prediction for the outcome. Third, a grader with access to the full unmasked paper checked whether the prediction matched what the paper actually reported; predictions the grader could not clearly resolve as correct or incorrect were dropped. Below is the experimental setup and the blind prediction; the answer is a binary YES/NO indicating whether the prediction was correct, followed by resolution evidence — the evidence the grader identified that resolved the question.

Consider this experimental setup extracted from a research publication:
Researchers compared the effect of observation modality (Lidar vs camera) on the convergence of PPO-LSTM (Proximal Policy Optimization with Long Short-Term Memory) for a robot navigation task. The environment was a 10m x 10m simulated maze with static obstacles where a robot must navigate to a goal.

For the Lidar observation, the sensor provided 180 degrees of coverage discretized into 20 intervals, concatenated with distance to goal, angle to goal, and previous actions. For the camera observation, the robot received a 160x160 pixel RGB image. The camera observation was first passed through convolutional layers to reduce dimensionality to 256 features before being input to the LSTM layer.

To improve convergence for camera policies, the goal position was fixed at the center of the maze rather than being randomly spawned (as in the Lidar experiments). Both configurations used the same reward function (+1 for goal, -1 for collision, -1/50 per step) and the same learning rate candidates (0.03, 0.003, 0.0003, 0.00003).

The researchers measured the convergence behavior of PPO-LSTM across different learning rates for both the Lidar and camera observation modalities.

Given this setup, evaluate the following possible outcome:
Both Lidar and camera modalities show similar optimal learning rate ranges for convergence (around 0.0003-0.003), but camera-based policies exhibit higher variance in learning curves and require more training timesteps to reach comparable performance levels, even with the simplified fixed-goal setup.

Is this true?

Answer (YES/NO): NO